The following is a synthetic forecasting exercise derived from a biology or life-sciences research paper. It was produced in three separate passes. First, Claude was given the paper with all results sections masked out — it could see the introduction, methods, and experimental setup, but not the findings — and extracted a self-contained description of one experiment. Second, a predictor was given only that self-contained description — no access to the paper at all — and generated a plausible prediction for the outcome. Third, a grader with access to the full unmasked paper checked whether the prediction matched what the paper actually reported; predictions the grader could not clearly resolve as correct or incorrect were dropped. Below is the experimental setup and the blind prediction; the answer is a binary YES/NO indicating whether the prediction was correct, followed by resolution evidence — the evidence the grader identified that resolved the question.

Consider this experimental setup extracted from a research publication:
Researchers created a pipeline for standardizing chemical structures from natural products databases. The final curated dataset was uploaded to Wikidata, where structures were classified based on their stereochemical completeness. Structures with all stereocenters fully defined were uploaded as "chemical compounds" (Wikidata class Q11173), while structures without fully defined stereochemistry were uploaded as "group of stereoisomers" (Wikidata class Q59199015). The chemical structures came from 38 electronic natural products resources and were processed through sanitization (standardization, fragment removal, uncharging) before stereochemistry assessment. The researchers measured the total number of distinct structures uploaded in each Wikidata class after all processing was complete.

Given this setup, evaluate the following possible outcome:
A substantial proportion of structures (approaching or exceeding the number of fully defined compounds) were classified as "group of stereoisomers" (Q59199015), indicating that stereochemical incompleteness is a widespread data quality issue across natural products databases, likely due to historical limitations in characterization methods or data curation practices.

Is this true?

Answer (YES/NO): NO